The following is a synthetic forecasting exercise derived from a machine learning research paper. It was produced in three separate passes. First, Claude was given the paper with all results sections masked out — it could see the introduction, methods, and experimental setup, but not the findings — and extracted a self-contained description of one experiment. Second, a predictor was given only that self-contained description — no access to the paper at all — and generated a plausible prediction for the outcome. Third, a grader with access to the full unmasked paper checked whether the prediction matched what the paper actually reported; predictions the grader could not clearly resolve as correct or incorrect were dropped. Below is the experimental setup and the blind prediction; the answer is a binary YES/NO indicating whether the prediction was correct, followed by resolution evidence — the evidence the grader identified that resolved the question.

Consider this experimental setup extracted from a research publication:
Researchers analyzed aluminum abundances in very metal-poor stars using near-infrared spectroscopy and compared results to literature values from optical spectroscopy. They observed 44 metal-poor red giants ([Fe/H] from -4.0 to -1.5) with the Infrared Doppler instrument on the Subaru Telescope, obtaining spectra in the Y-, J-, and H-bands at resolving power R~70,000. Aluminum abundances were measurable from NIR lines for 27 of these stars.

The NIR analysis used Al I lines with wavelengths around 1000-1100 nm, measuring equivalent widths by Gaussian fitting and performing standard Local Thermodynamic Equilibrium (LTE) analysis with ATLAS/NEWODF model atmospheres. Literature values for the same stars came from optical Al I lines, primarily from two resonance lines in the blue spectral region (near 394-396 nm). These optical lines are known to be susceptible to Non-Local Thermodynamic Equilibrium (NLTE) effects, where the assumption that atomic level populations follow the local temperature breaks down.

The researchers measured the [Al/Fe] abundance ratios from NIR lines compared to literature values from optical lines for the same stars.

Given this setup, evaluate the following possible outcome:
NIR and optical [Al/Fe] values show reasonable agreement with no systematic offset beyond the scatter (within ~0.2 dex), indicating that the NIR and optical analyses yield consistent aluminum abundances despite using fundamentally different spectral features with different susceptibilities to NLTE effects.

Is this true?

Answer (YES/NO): NO